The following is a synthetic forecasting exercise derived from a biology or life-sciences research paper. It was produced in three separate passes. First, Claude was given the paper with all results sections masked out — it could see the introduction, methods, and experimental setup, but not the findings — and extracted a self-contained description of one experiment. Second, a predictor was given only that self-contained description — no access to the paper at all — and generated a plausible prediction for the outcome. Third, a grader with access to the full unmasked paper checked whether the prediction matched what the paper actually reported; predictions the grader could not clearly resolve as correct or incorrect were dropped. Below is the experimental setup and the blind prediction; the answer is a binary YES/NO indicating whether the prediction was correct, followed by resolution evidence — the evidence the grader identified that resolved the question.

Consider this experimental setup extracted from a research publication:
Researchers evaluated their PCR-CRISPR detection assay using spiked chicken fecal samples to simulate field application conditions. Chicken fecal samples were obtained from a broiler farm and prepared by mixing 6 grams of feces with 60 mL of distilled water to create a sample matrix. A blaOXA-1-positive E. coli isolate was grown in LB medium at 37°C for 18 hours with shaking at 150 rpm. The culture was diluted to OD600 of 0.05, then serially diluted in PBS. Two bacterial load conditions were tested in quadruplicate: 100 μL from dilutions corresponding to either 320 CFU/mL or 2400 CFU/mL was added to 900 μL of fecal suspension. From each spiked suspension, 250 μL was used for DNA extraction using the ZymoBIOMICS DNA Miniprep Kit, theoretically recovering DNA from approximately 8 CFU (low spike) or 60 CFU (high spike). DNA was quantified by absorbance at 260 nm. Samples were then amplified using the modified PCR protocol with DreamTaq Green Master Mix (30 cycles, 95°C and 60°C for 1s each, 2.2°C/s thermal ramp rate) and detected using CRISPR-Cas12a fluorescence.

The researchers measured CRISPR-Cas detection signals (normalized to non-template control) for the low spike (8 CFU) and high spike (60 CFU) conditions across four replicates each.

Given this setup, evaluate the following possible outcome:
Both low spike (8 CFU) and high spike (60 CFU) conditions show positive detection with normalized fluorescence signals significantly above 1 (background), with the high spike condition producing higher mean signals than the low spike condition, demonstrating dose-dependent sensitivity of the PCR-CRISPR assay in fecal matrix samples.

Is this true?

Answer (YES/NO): NO